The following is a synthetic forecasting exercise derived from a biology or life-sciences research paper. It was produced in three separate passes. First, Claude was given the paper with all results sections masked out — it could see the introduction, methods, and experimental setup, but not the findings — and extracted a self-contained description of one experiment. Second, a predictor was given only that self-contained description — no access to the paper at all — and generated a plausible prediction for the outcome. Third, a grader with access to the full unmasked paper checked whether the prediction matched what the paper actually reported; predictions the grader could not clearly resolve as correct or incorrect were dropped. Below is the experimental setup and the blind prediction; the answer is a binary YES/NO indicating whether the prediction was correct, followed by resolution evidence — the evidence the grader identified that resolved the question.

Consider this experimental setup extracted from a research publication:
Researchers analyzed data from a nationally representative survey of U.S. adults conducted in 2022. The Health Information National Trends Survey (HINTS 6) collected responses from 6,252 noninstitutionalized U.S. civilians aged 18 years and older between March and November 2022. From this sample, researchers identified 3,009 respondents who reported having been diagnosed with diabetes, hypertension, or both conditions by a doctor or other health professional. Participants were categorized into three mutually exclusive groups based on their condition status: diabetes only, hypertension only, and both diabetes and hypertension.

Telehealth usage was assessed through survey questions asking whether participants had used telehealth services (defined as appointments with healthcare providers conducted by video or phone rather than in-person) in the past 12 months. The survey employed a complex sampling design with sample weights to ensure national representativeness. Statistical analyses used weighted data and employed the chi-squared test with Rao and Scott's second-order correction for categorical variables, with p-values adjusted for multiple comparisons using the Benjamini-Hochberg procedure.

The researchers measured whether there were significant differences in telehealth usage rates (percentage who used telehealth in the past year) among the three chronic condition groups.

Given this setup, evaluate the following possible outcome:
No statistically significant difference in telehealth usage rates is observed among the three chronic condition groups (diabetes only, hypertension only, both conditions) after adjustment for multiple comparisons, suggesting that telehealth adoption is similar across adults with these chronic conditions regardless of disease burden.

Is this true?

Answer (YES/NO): NO